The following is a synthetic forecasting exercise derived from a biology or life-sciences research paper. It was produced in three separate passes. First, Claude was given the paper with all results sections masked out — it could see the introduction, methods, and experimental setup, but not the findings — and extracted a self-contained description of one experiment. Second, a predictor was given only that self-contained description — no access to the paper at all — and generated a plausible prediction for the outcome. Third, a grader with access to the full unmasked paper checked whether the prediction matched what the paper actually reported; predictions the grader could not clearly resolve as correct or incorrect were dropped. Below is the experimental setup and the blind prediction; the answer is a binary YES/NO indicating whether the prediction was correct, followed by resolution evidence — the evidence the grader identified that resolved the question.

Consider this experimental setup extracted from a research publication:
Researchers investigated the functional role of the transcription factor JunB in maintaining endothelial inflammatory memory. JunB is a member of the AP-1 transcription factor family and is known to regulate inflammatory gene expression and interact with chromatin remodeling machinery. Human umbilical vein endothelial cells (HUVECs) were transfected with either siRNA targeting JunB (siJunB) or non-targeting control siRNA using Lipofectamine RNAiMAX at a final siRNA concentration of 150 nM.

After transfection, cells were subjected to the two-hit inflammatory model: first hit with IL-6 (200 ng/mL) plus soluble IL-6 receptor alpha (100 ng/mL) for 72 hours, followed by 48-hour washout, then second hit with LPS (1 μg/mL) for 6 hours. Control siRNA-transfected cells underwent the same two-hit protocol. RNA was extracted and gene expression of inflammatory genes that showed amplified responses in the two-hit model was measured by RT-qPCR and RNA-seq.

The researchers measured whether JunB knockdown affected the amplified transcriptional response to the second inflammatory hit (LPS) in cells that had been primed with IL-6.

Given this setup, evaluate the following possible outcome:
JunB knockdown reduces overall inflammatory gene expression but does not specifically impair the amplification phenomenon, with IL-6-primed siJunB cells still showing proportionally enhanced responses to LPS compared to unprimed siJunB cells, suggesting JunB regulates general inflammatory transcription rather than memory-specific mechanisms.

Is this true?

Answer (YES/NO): NO